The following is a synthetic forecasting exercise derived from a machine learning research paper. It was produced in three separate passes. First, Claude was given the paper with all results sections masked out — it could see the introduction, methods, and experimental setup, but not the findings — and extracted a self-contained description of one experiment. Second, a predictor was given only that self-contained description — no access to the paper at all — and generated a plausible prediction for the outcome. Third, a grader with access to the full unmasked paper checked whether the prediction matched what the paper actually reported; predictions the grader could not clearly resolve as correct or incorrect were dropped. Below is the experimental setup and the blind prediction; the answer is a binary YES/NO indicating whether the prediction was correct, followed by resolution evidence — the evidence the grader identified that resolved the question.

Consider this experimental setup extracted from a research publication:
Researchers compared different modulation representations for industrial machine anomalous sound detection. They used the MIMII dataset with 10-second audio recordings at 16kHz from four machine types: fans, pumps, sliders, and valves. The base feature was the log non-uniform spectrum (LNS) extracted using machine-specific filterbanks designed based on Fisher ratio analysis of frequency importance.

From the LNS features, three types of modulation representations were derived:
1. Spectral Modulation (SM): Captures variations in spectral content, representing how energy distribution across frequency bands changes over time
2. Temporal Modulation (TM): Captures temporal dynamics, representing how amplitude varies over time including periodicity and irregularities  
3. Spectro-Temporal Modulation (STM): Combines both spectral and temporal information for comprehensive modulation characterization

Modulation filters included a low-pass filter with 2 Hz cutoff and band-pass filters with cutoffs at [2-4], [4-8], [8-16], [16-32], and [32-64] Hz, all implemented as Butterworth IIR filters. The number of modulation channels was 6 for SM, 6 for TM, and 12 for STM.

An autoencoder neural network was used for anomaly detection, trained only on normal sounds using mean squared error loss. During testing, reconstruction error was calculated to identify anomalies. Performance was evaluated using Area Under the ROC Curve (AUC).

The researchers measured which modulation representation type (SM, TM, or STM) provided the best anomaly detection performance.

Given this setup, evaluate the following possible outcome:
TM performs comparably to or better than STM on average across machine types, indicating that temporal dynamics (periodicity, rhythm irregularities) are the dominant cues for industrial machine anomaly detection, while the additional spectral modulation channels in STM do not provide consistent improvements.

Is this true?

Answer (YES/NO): YES